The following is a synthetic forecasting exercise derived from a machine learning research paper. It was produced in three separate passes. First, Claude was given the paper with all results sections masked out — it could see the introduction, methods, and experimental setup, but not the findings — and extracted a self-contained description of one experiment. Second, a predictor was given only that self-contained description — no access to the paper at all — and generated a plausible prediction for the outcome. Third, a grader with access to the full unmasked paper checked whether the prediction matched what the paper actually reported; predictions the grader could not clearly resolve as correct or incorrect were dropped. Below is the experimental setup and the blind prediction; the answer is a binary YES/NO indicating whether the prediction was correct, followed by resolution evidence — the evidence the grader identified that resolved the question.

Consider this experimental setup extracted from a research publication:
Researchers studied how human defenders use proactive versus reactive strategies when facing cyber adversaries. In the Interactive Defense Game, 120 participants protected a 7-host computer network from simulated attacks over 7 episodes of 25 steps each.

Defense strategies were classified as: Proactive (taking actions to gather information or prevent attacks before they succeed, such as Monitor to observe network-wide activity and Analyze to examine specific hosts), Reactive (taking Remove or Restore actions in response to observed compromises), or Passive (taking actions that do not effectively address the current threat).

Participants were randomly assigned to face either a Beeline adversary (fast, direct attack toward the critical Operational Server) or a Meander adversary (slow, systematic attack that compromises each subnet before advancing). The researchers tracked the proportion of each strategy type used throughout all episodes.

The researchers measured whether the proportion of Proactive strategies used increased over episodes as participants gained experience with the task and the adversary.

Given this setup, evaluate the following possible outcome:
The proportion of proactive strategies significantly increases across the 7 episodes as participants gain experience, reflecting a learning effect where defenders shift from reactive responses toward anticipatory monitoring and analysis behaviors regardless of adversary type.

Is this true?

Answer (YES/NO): NO